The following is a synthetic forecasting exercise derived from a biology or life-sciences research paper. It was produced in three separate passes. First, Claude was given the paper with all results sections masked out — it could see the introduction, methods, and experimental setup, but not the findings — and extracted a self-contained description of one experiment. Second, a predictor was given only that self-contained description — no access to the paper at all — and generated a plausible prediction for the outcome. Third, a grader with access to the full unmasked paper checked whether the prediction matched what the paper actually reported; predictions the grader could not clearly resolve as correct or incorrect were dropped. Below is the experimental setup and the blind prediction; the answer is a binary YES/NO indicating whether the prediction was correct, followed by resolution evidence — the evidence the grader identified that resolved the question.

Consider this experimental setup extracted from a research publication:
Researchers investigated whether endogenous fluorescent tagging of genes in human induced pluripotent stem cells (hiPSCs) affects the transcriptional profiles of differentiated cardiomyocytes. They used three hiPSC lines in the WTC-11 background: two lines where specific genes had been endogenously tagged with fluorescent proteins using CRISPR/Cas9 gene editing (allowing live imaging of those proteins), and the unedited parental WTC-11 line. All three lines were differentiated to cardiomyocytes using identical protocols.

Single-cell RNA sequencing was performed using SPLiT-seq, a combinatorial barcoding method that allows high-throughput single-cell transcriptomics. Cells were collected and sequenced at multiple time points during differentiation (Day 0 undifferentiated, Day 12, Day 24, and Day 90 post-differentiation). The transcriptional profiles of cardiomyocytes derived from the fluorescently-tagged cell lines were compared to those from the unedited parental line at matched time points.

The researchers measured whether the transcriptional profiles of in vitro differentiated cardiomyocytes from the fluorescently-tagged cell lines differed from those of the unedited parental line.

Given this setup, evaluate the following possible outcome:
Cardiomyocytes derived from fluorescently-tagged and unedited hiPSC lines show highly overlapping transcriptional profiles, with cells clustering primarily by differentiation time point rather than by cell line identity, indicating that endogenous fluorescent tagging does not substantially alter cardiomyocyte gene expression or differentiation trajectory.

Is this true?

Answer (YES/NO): YES